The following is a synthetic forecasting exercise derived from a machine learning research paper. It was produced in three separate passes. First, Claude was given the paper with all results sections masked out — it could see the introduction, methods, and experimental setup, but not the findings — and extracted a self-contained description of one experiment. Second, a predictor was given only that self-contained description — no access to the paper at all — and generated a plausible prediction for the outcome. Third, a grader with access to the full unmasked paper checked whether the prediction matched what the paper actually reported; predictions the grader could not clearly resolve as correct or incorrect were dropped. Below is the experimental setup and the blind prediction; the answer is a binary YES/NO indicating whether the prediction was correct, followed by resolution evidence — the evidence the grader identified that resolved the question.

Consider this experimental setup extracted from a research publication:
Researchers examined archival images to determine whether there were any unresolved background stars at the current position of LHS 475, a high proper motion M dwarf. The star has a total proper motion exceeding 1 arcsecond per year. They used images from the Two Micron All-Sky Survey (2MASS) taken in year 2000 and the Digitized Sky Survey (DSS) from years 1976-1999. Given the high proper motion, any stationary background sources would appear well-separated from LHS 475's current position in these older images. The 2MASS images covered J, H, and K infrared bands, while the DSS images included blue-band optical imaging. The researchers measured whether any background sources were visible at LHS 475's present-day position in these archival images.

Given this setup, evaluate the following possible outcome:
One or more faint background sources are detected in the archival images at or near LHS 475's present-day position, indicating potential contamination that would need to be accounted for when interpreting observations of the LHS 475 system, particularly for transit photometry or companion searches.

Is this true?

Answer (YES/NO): YES